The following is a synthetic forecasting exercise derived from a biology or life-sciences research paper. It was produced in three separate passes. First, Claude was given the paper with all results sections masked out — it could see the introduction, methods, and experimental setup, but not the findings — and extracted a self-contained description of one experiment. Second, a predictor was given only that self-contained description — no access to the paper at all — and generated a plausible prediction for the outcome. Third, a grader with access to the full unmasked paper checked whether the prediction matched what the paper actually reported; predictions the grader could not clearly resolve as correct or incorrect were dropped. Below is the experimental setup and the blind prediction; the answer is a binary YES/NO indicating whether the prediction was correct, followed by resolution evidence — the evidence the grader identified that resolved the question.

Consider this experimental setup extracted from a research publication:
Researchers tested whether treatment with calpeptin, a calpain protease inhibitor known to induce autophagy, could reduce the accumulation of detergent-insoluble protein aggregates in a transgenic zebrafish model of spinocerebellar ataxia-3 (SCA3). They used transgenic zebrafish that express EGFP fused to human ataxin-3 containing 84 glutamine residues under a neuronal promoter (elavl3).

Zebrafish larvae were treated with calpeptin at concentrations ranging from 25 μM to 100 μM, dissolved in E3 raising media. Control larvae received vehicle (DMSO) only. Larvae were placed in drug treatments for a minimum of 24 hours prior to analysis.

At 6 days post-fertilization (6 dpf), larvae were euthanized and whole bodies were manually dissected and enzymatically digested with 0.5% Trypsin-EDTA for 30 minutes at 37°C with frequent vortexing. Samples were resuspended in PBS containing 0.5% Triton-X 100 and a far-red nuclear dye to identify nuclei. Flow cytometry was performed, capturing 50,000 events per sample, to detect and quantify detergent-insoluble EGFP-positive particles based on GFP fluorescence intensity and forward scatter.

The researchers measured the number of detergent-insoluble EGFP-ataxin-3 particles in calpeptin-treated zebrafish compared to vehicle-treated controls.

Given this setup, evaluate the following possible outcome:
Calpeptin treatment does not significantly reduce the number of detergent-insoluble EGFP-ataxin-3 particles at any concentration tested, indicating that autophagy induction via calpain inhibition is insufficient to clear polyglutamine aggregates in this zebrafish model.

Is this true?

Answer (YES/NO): NO